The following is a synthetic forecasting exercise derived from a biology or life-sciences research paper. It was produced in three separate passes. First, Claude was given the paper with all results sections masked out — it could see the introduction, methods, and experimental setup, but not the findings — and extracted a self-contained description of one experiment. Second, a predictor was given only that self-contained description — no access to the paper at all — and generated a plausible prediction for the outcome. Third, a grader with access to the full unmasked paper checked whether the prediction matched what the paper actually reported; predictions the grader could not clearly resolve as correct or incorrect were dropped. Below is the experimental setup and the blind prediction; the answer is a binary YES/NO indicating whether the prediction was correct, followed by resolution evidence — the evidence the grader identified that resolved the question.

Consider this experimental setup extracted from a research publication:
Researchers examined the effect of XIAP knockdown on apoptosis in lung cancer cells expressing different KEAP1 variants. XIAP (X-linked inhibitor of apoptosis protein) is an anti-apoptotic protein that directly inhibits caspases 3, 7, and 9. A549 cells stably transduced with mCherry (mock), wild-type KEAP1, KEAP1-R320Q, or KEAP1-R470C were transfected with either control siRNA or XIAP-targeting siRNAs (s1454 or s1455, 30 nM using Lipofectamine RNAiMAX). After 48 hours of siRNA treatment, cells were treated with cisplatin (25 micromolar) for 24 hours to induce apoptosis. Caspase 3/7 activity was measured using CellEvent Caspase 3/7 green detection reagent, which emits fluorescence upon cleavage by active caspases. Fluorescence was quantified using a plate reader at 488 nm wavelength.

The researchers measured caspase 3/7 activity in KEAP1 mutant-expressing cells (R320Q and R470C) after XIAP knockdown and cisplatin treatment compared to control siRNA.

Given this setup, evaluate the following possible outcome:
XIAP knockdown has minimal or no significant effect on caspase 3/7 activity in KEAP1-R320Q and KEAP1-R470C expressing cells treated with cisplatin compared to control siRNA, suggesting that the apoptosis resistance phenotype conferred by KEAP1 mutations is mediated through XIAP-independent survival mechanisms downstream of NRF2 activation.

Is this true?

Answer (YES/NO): NO